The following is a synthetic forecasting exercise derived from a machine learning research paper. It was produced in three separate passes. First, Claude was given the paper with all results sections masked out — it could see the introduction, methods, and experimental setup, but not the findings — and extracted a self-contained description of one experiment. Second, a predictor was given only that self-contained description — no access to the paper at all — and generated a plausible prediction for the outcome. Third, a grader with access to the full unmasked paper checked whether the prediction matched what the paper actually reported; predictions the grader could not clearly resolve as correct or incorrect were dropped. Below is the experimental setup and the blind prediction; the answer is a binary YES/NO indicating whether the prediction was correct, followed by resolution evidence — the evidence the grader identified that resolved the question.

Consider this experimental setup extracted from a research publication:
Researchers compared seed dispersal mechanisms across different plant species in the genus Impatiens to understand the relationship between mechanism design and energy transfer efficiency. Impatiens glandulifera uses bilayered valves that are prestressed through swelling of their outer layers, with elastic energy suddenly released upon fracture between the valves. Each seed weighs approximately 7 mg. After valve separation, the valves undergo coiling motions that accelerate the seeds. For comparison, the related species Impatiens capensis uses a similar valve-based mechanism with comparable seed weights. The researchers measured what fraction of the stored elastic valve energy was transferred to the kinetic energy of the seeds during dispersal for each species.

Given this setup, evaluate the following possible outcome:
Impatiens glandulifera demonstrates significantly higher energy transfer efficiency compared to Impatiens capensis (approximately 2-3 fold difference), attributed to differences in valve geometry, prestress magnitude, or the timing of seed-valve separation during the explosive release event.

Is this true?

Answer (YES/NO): NO